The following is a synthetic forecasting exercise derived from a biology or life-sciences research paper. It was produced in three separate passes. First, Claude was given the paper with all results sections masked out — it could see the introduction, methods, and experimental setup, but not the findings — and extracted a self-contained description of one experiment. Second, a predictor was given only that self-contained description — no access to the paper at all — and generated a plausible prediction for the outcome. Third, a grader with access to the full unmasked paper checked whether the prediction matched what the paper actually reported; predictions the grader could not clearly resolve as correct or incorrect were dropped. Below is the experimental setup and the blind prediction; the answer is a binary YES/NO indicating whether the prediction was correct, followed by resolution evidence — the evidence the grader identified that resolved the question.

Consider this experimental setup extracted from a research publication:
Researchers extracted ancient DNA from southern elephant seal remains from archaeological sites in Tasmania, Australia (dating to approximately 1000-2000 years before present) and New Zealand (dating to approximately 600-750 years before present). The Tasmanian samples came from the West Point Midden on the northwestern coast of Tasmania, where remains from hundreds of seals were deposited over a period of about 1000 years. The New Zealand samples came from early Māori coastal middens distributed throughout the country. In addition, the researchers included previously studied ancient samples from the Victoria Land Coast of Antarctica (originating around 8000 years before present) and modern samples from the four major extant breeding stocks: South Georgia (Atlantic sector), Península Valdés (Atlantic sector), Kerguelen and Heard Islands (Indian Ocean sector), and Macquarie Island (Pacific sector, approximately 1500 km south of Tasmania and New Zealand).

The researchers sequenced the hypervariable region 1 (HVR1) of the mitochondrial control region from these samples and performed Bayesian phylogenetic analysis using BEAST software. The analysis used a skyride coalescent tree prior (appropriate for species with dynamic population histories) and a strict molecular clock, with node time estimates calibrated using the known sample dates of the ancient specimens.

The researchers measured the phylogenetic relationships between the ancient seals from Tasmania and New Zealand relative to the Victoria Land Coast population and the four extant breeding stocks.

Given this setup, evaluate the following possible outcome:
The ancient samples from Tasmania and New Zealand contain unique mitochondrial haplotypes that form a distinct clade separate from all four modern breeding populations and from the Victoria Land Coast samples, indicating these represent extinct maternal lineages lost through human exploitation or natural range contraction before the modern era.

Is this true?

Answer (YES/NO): NO